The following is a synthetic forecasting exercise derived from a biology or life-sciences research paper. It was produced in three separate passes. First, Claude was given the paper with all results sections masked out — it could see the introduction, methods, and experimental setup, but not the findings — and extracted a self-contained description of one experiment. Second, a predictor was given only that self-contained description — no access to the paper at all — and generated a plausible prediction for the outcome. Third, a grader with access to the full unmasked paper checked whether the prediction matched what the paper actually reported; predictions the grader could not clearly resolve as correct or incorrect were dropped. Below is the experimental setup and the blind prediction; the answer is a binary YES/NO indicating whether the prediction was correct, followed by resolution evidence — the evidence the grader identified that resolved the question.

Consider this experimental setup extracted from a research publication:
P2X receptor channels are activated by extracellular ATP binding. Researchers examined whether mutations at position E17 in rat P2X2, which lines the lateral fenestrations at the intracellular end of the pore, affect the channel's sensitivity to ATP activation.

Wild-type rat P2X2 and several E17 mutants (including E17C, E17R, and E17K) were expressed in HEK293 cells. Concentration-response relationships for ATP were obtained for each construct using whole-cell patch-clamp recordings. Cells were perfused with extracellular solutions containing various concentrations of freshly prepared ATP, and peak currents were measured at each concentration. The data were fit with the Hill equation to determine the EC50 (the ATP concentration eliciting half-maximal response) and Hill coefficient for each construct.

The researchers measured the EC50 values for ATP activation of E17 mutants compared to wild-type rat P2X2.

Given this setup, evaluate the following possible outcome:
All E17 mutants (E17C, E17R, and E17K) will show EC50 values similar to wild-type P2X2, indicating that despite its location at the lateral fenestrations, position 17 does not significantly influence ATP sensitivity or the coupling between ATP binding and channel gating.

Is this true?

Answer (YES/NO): YES